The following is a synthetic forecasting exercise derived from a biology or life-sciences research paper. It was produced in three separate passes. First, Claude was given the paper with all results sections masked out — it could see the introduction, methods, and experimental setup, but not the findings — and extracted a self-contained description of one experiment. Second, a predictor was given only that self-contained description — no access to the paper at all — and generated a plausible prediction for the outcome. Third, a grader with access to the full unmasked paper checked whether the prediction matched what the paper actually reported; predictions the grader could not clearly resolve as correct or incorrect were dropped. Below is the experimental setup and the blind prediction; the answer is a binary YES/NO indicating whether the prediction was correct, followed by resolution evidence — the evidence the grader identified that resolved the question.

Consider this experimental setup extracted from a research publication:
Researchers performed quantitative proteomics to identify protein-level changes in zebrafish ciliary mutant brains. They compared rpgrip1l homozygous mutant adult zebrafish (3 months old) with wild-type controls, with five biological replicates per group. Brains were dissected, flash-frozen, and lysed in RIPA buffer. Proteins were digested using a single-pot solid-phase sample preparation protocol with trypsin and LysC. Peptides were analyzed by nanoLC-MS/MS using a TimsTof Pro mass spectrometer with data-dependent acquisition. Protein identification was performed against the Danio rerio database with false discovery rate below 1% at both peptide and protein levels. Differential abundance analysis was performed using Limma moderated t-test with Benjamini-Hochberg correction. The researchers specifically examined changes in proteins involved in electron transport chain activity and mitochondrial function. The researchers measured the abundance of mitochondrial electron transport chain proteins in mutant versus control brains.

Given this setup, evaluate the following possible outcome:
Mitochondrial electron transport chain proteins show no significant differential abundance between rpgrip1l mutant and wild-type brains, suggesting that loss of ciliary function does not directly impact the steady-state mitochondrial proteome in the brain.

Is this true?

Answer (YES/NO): NO